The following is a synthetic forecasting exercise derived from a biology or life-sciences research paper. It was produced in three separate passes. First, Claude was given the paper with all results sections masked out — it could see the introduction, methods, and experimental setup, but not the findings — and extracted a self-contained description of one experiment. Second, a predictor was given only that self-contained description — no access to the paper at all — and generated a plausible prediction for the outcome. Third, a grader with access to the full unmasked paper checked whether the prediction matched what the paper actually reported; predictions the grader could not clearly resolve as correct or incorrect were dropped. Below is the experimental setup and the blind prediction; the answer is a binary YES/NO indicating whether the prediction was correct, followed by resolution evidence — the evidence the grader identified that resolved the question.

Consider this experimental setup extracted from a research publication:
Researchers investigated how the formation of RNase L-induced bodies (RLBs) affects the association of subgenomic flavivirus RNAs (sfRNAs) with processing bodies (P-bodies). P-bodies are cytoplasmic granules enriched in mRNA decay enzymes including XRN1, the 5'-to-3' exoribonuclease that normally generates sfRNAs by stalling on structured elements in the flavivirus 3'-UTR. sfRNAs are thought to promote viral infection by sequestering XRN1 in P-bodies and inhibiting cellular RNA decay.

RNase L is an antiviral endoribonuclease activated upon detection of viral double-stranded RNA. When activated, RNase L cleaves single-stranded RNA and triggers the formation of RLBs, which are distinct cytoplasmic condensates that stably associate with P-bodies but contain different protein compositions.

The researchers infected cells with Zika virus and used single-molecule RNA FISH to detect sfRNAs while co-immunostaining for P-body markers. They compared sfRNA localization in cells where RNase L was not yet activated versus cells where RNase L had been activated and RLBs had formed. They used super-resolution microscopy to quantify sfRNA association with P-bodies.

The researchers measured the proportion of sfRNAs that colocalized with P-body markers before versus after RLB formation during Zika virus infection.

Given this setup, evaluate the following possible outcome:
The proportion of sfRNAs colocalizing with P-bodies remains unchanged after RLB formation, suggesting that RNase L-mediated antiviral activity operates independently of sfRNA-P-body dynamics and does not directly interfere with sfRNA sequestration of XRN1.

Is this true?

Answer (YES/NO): NO